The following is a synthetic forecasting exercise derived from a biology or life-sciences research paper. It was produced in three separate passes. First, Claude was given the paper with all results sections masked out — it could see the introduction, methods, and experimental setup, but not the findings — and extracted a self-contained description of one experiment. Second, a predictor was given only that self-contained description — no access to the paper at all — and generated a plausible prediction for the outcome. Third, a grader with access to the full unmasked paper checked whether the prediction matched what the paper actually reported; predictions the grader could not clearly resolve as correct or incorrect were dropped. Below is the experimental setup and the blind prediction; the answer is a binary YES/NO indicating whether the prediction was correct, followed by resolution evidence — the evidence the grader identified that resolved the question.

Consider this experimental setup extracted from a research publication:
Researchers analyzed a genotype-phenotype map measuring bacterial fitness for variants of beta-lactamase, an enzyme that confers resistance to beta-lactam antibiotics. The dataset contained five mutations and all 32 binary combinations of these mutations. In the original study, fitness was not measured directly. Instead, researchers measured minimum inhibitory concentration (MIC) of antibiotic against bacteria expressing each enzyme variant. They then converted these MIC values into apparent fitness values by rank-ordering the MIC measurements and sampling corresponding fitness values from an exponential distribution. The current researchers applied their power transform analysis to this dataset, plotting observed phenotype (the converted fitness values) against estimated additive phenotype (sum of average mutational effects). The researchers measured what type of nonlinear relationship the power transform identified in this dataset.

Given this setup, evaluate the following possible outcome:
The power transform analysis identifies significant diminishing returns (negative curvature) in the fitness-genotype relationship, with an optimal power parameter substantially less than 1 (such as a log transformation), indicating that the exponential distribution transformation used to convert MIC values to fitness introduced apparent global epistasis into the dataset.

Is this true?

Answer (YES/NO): NO